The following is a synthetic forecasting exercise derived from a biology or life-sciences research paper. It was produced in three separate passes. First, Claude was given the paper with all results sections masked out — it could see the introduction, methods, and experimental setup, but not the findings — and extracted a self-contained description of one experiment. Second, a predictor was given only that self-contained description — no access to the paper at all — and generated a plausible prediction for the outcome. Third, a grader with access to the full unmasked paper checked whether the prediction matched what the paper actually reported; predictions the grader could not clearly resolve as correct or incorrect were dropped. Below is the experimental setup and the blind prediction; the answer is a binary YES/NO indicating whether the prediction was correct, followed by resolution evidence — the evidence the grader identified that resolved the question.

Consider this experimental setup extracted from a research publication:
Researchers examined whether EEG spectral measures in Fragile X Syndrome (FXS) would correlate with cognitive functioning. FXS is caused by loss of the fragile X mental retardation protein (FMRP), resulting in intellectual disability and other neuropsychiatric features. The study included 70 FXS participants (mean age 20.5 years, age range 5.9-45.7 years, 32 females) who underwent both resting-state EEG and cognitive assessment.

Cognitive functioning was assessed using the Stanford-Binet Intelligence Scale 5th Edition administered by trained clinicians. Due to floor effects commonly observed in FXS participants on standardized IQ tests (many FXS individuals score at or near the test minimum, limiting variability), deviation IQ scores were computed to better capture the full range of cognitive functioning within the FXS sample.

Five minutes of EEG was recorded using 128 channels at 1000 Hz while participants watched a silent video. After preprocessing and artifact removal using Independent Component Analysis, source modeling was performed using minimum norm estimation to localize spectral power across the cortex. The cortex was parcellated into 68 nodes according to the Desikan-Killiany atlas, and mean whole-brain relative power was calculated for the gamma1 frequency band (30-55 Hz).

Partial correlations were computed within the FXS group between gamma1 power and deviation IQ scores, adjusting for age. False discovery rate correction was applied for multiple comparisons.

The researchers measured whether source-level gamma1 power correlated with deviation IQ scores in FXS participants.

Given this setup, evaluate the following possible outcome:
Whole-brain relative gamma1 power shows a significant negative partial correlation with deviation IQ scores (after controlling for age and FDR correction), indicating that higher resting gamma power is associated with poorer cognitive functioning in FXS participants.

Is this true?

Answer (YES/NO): NO